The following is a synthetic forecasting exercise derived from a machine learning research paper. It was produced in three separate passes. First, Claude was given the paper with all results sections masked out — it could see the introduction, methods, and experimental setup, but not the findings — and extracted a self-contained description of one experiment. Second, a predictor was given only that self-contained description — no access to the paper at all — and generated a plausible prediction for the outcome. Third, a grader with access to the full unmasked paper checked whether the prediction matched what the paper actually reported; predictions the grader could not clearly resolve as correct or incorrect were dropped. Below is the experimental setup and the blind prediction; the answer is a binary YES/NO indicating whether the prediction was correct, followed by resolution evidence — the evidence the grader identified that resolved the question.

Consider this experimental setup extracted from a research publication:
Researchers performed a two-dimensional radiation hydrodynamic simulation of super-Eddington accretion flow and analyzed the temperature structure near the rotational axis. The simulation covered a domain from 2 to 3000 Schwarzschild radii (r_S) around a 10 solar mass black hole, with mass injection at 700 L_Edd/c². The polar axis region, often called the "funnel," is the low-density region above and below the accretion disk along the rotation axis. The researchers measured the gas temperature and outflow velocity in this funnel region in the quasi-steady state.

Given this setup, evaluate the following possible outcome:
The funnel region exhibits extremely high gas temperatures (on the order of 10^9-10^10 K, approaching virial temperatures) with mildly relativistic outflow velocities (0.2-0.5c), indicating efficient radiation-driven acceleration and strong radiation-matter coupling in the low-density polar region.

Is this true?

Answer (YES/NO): NO